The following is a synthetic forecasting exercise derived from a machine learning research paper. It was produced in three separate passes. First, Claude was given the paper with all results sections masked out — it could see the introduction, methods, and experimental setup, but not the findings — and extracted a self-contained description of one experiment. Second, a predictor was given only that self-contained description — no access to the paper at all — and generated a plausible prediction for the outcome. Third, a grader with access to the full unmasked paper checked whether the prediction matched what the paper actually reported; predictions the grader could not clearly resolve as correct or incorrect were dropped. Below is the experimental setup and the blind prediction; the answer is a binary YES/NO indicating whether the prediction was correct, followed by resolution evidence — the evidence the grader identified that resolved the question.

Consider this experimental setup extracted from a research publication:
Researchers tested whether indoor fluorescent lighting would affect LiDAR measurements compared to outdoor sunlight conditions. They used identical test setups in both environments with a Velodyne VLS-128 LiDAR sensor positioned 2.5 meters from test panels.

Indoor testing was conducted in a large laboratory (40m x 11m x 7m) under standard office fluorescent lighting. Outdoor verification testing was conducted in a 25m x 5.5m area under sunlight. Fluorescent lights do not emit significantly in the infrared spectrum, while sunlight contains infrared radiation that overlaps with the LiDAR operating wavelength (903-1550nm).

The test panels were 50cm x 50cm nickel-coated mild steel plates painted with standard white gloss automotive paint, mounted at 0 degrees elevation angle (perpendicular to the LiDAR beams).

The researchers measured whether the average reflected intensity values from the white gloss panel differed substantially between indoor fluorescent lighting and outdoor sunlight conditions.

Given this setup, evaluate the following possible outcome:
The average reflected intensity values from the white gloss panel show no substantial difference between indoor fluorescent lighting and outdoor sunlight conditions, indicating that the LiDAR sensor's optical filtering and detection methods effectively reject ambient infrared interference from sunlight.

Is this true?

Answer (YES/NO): YES